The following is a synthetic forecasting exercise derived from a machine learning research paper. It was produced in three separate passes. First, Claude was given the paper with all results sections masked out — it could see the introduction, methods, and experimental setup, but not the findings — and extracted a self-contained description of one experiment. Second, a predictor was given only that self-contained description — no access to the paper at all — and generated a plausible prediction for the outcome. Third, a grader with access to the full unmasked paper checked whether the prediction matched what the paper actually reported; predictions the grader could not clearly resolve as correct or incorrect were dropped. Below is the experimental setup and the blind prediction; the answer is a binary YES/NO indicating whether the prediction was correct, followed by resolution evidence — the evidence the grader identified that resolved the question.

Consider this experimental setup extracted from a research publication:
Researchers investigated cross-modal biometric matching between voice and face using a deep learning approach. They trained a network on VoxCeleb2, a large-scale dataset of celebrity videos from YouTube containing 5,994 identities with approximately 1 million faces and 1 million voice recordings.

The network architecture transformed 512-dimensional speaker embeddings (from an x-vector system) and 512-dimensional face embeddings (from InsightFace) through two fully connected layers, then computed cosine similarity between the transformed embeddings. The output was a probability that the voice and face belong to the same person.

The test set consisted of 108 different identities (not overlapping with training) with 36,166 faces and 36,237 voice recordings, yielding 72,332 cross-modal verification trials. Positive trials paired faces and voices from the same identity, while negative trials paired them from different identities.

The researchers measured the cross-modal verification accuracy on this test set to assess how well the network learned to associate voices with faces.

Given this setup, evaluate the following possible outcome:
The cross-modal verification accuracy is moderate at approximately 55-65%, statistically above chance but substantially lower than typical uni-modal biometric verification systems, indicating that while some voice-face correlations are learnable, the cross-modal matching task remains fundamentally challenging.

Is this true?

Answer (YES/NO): NO